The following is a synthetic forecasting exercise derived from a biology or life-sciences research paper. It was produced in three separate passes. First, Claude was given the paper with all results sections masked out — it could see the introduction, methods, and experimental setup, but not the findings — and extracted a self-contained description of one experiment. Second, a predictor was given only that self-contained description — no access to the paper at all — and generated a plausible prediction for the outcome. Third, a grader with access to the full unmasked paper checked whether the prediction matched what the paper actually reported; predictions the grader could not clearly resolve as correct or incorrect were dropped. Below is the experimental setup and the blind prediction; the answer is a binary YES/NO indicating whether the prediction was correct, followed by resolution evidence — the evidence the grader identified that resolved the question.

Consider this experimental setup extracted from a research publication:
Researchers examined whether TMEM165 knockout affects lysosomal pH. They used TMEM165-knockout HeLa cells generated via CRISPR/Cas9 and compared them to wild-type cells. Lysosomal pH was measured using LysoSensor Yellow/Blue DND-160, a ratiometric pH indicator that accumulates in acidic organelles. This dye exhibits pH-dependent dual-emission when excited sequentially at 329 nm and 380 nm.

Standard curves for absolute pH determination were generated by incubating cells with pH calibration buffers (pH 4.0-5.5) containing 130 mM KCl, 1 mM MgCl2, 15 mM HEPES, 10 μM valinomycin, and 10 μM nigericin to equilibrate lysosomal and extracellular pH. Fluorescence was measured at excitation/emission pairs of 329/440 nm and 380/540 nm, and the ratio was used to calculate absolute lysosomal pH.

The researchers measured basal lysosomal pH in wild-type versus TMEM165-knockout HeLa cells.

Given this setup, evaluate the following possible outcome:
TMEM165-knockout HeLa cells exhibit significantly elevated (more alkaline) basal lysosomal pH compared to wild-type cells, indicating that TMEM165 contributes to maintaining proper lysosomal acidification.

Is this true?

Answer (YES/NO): NO